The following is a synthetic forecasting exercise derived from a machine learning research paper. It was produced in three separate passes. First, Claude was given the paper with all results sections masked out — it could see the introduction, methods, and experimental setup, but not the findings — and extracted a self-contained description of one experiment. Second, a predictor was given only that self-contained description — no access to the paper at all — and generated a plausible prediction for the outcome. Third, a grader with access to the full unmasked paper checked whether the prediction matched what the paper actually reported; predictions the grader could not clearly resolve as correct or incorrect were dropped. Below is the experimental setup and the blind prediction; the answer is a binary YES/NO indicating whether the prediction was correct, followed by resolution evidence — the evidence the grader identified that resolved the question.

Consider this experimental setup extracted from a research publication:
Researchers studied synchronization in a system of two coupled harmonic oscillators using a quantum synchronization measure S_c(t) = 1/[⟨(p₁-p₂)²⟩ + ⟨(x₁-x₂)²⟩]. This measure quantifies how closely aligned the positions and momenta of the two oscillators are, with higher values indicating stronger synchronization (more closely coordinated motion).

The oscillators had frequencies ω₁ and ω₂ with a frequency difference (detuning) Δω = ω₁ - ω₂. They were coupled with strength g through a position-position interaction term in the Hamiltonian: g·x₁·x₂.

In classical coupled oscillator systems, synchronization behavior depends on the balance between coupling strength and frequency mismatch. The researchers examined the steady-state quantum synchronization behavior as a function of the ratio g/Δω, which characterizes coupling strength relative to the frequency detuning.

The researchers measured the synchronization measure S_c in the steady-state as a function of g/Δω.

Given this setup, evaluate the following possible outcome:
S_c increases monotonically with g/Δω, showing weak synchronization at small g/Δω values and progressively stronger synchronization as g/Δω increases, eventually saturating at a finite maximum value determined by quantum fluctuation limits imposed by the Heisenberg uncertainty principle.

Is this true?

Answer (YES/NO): NO